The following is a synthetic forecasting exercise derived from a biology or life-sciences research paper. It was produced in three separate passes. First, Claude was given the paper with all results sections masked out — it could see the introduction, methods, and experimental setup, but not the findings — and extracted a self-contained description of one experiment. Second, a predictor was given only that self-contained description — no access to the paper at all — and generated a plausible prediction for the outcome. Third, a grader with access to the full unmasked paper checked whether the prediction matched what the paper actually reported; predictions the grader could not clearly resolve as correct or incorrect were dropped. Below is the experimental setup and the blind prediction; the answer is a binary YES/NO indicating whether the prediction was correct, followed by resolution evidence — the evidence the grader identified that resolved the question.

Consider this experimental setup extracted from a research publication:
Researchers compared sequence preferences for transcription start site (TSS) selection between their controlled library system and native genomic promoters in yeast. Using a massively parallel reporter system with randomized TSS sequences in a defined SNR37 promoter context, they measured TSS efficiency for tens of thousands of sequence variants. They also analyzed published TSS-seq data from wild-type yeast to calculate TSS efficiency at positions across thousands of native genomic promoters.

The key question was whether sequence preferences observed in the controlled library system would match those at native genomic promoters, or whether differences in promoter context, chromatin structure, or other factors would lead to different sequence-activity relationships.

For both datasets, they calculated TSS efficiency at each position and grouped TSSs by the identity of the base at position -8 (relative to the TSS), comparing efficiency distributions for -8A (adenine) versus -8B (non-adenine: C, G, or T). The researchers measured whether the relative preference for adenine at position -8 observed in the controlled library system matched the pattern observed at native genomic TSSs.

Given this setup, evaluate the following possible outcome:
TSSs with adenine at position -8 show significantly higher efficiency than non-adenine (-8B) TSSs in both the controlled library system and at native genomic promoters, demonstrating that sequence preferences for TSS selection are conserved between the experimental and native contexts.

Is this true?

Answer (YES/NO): YES